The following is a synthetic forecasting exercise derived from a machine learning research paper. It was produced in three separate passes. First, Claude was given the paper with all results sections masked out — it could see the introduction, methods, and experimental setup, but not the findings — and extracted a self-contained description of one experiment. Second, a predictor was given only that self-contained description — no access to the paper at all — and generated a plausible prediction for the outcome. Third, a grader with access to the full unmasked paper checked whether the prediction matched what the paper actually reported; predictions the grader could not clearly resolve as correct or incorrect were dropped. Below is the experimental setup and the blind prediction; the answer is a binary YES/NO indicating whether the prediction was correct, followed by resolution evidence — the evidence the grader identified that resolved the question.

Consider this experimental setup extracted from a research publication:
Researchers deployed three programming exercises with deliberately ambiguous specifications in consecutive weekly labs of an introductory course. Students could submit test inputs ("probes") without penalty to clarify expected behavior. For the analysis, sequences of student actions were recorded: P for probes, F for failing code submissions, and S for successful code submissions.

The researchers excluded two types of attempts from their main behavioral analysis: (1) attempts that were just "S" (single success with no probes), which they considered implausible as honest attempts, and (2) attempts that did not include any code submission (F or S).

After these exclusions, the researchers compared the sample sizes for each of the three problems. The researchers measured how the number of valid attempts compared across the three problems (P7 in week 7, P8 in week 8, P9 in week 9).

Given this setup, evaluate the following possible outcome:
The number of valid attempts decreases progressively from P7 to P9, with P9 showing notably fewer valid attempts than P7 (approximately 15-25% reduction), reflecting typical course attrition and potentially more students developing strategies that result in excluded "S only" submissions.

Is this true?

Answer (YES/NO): NO